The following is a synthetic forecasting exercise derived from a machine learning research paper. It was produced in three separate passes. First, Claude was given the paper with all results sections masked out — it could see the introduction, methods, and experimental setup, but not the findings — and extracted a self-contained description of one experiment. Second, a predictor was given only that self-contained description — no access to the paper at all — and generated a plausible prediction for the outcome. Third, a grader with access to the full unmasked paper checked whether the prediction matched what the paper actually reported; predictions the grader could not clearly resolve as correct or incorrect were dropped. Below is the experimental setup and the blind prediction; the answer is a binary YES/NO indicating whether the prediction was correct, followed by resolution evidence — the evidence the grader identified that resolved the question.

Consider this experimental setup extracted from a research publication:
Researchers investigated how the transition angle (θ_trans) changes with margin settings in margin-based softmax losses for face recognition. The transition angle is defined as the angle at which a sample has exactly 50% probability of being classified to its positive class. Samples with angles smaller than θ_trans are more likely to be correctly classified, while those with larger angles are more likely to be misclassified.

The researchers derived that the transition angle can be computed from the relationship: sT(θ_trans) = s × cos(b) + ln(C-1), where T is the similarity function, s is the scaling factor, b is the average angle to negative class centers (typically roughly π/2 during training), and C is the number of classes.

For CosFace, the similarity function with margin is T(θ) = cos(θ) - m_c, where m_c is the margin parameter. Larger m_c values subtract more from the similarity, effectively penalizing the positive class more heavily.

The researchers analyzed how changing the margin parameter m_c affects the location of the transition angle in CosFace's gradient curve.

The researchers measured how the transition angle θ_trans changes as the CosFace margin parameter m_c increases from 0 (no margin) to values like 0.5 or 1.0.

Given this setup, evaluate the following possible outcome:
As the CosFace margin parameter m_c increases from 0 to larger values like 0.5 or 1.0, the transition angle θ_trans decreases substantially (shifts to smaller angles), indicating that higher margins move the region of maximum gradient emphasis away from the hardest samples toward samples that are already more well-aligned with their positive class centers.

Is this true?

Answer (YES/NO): NO